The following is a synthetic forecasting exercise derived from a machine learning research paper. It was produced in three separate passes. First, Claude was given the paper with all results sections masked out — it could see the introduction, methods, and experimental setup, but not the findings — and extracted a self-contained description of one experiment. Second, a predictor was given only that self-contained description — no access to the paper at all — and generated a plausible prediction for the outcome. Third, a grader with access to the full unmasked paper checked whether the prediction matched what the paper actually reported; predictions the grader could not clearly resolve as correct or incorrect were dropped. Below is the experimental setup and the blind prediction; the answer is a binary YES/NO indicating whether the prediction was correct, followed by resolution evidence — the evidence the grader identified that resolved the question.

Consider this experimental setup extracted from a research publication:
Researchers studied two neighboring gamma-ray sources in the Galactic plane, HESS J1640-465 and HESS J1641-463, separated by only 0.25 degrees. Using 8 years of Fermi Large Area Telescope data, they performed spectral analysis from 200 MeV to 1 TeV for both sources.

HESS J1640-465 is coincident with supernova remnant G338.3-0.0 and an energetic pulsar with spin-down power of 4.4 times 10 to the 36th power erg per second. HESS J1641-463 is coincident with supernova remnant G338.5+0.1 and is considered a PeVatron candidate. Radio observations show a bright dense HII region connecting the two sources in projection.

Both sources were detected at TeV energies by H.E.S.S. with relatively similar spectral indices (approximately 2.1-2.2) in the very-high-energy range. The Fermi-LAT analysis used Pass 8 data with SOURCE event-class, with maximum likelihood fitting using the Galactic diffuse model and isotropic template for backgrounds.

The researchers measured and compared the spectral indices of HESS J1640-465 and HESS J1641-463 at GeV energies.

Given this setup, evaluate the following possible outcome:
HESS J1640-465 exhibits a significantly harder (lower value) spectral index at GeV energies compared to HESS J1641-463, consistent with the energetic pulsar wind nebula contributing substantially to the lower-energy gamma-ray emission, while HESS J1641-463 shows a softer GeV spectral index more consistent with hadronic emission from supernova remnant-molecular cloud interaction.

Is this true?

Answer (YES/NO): NO